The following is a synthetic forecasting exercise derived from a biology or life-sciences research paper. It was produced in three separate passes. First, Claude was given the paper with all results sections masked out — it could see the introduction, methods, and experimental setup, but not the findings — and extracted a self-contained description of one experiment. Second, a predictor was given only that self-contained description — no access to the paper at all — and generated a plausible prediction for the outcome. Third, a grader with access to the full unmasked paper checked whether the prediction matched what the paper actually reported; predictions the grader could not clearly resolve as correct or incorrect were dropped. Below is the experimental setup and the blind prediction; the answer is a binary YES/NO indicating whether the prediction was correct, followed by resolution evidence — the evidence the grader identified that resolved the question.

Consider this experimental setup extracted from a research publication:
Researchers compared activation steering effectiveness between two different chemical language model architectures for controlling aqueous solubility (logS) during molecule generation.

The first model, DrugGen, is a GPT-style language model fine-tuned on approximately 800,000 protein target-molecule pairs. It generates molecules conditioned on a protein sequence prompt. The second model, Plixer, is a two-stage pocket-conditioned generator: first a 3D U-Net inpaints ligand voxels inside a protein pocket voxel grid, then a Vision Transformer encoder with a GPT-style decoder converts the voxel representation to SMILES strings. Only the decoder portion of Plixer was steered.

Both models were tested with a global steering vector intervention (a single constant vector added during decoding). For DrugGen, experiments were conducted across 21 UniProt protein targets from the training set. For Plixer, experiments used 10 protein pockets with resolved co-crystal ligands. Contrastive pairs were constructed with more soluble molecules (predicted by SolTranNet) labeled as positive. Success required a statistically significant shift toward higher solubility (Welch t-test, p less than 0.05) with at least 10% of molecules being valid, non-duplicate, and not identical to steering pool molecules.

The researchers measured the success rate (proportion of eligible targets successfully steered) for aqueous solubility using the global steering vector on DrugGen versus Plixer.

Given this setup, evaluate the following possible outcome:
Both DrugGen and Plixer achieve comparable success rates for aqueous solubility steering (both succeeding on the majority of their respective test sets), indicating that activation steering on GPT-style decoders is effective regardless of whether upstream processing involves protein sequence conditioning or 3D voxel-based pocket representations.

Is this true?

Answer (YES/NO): NO